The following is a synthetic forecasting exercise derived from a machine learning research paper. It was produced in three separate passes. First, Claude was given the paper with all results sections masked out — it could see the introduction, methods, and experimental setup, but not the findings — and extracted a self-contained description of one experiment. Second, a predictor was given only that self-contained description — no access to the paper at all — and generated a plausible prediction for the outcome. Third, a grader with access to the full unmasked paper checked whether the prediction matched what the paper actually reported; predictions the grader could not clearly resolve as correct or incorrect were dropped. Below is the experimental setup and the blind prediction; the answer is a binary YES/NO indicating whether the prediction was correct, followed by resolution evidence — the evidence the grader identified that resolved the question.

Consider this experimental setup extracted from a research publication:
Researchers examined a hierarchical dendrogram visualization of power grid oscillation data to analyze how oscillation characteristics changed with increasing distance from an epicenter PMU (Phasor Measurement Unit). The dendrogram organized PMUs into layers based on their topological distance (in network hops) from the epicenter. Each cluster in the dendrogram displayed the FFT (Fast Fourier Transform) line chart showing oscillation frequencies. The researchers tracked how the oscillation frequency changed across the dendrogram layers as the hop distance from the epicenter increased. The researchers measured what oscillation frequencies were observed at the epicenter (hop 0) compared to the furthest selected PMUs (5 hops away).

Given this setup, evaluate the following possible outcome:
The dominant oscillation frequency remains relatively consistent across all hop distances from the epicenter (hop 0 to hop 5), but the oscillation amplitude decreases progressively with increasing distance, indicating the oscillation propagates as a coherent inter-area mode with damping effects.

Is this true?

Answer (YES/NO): NO